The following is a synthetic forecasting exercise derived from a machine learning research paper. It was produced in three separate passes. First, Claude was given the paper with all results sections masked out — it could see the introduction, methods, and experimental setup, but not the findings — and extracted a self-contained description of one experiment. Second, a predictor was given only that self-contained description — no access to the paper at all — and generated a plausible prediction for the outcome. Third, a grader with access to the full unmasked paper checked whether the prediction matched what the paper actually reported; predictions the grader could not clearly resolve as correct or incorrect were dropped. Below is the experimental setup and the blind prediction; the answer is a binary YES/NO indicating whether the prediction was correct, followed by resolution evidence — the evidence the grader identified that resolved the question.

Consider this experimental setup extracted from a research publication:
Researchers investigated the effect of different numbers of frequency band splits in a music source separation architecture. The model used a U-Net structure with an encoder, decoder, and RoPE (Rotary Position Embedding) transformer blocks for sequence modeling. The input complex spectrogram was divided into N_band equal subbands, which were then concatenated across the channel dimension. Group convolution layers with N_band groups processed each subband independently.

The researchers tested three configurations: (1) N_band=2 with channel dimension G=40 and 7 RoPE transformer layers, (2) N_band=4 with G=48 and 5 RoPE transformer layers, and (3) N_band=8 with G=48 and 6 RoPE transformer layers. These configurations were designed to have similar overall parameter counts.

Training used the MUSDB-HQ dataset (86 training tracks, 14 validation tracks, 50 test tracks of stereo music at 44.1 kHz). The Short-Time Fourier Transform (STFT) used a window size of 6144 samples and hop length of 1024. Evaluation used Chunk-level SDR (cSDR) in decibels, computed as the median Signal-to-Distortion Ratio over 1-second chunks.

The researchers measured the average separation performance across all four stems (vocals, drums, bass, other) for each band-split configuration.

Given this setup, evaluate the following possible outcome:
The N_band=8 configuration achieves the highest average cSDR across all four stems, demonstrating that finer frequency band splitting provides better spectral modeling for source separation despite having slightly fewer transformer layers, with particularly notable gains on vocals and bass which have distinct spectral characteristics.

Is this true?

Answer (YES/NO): NO